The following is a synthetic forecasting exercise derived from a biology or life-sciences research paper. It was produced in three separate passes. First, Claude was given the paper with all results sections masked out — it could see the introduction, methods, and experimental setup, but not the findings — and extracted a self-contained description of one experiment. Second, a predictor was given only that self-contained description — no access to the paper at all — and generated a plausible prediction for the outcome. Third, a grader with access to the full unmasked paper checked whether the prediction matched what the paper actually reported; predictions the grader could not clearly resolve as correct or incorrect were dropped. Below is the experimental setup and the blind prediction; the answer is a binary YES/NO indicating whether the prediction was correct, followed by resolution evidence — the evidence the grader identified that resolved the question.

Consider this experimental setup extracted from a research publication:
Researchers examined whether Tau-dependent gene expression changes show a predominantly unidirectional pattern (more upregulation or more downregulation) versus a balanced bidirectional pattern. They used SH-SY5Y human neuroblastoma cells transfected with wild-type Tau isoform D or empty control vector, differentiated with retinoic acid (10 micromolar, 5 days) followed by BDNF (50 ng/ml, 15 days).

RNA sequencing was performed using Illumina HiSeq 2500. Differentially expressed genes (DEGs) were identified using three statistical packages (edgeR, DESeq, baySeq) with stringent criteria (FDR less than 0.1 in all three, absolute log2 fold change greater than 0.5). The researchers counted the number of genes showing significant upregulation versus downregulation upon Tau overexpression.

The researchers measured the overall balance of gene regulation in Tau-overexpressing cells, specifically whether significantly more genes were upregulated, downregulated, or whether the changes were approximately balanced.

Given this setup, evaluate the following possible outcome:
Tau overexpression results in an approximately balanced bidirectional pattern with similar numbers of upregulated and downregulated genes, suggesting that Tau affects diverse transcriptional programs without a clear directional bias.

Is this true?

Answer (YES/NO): YES